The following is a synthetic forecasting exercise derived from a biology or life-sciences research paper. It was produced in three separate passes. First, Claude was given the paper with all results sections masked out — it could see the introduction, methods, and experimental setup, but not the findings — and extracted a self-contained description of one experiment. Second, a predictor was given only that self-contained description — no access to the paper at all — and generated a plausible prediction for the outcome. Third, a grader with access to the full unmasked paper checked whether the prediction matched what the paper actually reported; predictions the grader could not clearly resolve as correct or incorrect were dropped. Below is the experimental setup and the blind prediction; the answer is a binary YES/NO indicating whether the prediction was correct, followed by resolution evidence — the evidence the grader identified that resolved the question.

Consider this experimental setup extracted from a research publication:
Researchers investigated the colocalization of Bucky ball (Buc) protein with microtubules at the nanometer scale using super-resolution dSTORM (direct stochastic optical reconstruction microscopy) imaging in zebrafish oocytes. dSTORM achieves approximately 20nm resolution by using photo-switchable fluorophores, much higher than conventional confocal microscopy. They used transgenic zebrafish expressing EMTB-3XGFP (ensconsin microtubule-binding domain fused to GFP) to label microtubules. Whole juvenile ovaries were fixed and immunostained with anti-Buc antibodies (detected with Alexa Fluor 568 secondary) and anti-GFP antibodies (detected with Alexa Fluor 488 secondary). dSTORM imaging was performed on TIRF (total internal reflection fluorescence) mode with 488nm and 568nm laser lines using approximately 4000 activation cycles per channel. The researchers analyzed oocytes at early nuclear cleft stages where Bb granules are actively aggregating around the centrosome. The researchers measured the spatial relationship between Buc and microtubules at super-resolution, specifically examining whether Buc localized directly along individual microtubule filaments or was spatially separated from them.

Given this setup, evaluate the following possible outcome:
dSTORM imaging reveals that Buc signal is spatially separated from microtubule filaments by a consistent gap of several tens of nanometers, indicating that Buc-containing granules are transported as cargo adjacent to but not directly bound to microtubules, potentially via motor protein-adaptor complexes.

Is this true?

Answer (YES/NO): NO